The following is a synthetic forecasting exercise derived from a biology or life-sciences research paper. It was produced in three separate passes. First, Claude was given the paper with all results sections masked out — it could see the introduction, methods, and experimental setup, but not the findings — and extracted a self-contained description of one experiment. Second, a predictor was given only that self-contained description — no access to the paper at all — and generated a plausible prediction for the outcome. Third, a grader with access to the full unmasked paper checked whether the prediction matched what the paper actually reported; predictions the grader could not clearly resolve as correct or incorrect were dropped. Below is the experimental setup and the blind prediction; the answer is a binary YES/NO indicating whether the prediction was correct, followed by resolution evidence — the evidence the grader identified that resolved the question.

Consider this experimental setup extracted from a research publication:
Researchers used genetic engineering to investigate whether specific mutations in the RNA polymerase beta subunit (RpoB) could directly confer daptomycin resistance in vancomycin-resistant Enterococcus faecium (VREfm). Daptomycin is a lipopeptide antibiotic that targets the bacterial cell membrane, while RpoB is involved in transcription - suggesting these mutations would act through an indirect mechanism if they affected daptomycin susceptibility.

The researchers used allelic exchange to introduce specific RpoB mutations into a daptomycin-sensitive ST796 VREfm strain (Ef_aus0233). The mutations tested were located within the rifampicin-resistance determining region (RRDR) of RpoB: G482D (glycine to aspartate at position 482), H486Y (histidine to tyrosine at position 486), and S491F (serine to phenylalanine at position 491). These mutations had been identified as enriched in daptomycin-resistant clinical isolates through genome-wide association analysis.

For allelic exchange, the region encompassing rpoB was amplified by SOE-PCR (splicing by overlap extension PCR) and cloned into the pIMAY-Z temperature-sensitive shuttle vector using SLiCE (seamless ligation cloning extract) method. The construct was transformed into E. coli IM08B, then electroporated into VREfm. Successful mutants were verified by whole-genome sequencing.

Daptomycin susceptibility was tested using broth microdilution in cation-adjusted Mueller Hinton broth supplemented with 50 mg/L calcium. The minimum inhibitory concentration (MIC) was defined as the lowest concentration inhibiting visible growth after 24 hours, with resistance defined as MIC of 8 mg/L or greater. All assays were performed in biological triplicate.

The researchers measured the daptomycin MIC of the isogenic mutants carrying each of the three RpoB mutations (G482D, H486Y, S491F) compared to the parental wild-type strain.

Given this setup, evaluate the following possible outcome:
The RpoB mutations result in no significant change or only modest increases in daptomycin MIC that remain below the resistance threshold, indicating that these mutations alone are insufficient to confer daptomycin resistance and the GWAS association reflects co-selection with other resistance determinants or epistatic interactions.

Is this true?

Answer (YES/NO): NO